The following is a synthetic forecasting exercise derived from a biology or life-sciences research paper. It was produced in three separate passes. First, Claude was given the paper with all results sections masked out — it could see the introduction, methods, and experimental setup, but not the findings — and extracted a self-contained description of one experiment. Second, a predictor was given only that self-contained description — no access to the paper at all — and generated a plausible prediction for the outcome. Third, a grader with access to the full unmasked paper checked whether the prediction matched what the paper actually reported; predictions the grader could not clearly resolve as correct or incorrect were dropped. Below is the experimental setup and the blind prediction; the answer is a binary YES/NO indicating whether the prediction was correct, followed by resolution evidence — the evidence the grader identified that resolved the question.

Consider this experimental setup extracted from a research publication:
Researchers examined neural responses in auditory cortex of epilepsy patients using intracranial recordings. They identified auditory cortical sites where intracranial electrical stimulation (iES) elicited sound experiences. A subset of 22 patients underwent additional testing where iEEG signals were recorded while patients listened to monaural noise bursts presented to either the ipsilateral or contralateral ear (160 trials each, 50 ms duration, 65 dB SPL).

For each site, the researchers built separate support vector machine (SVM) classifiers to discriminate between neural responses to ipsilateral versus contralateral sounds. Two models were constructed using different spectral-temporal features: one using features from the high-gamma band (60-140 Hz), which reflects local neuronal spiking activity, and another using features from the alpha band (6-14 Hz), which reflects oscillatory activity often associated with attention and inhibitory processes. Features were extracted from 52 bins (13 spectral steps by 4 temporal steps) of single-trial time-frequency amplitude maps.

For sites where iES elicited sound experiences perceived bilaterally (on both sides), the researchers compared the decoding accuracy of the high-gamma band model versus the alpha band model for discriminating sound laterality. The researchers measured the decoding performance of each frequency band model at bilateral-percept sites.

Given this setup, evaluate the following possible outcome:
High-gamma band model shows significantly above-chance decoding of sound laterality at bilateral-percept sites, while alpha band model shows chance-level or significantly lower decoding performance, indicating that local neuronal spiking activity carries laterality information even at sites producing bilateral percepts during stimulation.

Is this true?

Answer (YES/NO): NO